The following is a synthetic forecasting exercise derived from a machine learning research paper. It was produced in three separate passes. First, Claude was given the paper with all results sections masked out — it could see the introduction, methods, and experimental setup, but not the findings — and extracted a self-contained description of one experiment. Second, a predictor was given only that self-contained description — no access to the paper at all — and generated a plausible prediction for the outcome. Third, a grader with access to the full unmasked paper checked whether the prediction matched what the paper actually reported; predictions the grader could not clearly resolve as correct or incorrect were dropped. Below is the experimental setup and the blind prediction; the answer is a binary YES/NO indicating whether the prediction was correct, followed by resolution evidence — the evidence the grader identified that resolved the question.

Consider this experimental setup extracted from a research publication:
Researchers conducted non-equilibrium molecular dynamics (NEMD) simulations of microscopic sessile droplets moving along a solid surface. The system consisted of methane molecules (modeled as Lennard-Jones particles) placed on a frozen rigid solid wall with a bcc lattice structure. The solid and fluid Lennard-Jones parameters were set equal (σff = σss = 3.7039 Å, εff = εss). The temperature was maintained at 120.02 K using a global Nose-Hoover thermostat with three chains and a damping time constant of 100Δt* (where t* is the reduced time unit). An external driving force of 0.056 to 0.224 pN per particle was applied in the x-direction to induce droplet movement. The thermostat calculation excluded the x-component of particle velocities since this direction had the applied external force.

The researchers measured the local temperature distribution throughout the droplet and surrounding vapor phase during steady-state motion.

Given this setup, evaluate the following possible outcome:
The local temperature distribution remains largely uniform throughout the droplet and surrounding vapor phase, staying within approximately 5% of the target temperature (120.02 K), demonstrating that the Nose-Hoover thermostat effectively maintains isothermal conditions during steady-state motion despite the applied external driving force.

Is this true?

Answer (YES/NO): NO